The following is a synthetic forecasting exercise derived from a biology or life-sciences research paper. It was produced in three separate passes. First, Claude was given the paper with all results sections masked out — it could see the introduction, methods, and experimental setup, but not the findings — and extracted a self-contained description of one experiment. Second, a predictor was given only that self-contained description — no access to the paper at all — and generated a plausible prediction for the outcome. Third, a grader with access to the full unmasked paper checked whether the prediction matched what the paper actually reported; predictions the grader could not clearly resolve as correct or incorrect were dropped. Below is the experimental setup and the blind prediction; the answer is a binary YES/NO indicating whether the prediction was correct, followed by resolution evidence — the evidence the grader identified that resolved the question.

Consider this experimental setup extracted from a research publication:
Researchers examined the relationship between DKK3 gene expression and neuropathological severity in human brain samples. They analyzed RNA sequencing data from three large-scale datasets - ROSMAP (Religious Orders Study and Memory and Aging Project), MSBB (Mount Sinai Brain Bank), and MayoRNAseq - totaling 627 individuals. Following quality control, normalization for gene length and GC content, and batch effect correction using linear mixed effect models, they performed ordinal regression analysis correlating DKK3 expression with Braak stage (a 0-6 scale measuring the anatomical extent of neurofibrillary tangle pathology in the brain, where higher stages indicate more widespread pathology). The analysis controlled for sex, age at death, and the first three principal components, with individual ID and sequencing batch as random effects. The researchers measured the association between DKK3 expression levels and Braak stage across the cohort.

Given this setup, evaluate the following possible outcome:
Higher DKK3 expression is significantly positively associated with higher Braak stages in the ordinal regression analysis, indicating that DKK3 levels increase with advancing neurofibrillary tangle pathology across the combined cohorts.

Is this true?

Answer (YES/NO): YES